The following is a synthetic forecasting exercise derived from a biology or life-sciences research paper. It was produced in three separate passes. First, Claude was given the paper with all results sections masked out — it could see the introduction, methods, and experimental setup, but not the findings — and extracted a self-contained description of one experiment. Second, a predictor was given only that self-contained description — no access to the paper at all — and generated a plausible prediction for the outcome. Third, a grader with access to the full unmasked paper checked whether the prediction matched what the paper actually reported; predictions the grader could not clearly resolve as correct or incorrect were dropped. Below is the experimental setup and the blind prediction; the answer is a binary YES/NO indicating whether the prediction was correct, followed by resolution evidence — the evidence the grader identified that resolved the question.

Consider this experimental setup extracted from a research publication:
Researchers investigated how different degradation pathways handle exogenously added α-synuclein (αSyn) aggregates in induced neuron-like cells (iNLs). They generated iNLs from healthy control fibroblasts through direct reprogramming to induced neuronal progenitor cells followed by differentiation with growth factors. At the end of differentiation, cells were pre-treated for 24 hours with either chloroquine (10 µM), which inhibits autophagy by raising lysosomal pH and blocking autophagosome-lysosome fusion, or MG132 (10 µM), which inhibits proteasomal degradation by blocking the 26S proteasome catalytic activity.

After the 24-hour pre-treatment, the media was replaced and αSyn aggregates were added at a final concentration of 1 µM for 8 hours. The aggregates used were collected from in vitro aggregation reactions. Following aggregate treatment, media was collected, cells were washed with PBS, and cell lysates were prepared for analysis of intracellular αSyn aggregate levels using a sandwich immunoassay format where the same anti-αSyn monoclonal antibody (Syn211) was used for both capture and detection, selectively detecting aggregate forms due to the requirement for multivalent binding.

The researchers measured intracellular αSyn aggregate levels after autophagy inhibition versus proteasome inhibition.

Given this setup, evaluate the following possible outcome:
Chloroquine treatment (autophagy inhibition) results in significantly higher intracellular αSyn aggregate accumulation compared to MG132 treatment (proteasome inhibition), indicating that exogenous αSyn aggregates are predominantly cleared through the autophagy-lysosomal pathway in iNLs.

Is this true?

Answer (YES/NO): NO